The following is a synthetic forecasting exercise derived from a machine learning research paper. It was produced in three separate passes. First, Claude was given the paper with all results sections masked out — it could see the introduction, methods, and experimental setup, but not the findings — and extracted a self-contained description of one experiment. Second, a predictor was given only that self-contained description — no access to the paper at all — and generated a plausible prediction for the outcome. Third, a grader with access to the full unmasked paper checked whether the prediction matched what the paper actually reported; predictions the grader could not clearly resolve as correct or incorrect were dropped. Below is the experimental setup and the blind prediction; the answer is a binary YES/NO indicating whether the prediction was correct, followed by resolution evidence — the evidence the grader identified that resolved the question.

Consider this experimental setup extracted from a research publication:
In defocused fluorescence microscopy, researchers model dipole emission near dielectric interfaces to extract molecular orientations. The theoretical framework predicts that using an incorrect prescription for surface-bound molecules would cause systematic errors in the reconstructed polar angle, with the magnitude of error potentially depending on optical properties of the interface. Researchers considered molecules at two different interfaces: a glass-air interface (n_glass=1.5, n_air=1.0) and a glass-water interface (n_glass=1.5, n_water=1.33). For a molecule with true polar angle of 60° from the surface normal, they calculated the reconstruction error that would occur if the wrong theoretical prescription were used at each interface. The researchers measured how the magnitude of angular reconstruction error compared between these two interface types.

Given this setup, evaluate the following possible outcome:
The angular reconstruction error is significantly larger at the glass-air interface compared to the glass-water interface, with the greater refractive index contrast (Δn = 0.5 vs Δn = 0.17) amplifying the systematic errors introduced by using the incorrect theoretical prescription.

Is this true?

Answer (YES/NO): YES